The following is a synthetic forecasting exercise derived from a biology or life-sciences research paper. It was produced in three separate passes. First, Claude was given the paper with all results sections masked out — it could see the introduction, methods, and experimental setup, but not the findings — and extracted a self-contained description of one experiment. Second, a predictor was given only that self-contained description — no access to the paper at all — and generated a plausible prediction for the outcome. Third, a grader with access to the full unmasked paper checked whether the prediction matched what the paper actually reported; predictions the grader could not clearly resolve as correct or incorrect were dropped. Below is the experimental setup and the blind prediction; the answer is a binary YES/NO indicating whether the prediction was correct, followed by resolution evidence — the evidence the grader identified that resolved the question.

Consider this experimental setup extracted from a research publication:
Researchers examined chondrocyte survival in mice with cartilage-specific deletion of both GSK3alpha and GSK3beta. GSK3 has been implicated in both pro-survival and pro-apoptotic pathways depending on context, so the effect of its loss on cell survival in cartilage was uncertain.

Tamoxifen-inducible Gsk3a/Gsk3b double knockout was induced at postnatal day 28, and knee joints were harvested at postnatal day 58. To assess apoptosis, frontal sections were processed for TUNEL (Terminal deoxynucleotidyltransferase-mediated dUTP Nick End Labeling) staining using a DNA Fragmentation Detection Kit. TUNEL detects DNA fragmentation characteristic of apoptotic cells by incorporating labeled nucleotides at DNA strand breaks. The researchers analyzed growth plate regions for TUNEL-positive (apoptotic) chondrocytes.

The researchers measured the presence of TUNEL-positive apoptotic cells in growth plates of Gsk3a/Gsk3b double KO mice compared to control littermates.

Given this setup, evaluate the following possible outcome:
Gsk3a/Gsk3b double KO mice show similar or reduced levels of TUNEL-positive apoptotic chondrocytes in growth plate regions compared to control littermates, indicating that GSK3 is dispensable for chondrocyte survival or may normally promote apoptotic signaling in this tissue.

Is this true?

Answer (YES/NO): NO